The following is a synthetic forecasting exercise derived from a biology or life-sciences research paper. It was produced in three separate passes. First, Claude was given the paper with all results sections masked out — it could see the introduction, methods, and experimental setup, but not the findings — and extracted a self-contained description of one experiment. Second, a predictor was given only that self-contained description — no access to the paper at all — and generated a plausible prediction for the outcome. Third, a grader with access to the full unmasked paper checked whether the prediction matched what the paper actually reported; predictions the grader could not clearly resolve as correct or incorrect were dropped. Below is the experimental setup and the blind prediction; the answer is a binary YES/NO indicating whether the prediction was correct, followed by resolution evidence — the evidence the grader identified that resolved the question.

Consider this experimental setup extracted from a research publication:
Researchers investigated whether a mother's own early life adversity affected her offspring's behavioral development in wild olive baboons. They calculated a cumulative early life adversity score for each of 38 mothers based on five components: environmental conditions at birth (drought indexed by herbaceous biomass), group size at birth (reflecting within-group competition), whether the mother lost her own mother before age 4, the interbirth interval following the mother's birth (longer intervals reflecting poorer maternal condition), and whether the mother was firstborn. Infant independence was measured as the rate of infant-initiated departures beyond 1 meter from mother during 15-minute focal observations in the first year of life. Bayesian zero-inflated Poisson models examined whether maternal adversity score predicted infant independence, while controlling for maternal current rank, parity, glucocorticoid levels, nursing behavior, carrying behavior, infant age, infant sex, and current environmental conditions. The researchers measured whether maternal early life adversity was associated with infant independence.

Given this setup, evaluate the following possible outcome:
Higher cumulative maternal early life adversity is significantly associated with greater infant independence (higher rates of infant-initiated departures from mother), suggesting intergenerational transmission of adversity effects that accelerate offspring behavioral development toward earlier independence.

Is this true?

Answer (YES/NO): NO